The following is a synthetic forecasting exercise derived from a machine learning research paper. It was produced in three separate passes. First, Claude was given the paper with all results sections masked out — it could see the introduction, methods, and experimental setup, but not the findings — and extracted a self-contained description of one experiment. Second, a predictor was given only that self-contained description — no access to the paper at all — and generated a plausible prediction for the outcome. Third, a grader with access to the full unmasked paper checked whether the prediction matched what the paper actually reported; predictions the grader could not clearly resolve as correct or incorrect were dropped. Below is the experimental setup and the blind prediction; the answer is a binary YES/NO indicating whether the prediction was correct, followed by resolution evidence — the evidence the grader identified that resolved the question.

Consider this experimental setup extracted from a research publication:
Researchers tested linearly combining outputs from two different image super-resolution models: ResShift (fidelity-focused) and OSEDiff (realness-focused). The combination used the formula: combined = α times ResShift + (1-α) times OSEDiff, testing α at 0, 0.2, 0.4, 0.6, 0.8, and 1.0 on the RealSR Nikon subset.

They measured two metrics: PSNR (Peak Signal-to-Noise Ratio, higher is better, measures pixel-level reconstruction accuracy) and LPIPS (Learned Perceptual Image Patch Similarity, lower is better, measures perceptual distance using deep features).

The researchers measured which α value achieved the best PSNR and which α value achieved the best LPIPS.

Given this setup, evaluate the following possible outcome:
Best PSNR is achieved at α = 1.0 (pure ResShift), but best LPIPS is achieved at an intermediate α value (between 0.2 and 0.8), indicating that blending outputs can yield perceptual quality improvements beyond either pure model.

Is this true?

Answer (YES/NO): NO